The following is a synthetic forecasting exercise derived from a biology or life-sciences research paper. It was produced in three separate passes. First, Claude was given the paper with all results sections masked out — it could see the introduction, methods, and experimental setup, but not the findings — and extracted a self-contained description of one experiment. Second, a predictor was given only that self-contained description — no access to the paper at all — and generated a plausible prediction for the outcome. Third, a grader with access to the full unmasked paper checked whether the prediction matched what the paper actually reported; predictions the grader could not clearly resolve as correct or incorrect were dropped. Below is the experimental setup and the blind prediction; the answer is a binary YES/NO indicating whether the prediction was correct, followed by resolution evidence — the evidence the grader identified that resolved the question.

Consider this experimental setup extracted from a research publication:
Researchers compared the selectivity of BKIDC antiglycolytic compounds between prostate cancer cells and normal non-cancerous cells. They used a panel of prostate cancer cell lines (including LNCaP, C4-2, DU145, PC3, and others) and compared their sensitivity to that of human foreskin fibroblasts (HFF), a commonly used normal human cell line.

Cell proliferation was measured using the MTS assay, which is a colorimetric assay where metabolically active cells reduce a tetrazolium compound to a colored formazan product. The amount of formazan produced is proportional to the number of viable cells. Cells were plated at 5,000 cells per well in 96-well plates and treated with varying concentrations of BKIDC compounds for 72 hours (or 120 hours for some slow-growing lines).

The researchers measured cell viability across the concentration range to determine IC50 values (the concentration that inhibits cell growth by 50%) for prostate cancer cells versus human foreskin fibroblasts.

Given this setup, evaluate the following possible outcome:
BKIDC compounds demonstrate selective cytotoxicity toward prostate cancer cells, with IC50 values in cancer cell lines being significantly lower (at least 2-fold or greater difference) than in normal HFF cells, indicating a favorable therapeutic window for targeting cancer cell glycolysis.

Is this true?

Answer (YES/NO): YES